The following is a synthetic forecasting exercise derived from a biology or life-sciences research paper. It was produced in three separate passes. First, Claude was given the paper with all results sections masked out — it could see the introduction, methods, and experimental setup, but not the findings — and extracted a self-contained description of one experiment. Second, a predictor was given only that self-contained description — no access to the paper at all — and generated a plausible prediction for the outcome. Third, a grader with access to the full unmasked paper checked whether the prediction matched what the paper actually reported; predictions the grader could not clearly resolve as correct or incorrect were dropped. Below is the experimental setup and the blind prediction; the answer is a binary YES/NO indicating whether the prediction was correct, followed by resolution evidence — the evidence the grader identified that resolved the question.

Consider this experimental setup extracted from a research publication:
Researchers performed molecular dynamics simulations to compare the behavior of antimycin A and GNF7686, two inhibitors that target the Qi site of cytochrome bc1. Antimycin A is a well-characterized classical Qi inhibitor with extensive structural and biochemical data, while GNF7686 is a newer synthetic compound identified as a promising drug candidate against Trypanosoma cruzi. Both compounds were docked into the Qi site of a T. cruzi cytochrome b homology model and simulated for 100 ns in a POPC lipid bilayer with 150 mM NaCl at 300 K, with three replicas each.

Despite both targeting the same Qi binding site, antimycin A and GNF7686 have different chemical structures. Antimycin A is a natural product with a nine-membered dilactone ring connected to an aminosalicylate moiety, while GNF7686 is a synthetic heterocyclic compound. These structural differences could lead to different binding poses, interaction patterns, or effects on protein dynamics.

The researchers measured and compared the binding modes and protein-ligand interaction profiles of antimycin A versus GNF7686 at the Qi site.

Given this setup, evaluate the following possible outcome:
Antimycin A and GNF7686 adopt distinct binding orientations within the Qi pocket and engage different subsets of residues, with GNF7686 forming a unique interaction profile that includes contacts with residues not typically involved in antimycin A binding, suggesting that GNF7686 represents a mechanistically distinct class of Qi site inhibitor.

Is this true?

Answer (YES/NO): NO